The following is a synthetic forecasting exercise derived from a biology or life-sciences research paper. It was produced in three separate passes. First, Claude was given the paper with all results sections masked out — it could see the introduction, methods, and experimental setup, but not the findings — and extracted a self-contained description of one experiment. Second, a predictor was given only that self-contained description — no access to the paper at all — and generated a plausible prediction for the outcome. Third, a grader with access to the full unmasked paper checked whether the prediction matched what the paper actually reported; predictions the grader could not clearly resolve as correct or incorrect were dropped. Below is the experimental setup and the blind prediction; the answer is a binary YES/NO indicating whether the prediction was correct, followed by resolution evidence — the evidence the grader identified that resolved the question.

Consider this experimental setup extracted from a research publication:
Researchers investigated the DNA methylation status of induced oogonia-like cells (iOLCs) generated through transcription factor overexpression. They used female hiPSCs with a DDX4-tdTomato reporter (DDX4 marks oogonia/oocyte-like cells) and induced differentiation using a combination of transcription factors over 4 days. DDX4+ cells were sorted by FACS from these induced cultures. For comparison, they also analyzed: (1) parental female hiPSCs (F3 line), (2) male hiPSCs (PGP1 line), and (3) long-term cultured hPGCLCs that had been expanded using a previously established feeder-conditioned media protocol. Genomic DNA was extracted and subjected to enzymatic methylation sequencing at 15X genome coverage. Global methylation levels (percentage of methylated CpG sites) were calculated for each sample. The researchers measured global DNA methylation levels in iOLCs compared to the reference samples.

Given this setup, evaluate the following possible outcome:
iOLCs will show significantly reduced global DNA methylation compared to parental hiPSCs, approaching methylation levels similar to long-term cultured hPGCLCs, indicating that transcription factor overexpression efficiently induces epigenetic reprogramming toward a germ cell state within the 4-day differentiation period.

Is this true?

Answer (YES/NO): NO